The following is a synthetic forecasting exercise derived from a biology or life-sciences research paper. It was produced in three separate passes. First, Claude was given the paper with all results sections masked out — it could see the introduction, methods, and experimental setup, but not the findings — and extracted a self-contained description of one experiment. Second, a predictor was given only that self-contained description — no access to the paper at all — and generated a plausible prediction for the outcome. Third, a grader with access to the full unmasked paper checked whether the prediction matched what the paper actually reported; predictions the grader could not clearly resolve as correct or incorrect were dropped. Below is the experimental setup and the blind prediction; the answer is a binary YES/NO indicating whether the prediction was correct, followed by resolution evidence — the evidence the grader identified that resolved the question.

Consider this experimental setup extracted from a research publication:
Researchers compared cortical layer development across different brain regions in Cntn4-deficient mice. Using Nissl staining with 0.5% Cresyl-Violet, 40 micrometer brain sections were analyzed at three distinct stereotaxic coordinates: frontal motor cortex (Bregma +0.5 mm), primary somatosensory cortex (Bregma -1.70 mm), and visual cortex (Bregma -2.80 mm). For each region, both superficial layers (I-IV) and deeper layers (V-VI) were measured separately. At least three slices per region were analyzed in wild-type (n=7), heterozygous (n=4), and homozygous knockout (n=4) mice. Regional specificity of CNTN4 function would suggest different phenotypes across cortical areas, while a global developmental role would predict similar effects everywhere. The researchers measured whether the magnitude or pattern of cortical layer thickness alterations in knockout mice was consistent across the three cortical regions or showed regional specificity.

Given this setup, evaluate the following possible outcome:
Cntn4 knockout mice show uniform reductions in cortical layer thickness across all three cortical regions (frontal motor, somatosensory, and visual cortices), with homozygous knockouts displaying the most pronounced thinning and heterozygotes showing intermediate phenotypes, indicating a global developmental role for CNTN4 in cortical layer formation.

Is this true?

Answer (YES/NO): NO